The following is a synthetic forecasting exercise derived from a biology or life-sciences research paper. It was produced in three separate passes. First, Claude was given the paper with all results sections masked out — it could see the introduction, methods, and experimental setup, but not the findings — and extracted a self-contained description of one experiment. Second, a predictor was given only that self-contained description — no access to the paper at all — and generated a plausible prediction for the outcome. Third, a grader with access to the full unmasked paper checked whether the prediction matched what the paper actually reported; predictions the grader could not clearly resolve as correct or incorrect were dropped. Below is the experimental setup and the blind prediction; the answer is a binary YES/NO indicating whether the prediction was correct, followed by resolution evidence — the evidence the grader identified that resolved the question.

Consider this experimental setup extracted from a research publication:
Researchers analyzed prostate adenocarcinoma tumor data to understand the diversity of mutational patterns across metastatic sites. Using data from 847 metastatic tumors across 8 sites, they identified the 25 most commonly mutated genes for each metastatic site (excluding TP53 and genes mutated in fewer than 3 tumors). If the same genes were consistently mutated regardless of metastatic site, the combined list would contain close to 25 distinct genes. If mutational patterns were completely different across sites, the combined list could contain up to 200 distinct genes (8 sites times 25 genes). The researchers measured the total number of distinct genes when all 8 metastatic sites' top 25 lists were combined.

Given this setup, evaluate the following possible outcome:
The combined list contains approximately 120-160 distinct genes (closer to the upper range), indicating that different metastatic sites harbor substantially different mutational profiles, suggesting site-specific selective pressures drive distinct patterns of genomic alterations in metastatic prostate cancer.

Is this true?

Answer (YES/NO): YES